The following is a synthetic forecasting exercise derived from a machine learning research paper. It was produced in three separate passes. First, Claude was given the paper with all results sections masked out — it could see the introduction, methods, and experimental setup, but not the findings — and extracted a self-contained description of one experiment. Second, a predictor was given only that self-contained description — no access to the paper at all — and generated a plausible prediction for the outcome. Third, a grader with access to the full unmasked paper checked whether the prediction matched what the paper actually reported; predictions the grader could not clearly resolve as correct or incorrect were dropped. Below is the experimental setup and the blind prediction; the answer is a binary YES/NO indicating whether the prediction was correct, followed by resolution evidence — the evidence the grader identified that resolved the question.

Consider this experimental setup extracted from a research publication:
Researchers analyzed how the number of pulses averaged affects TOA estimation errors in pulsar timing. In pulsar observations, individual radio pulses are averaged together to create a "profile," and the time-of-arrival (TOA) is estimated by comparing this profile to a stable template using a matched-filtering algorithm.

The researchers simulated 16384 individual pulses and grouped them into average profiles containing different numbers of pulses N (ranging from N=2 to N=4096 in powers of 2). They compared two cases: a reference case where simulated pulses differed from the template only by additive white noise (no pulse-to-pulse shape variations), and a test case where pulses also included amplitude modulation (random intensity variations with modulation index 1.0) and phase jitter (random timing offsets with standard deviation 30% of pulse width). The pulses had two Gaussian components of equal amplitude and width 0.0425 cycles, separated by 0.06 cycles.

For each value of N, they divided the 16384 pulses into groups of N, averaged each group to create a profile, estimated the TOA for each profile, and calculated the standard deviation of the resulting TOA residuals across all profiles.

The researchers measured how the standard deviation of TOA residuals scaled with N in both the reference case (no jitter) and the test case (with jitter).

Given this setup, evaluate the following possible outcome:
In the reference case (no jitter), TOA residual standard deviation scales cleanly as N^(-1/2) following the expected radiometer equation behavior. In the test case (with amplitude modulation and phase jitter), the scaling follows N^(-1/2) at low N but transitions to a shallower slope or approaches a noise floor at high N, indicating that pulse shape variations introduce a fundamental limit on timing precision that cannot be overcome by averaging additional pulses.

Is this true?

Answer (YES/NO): NO